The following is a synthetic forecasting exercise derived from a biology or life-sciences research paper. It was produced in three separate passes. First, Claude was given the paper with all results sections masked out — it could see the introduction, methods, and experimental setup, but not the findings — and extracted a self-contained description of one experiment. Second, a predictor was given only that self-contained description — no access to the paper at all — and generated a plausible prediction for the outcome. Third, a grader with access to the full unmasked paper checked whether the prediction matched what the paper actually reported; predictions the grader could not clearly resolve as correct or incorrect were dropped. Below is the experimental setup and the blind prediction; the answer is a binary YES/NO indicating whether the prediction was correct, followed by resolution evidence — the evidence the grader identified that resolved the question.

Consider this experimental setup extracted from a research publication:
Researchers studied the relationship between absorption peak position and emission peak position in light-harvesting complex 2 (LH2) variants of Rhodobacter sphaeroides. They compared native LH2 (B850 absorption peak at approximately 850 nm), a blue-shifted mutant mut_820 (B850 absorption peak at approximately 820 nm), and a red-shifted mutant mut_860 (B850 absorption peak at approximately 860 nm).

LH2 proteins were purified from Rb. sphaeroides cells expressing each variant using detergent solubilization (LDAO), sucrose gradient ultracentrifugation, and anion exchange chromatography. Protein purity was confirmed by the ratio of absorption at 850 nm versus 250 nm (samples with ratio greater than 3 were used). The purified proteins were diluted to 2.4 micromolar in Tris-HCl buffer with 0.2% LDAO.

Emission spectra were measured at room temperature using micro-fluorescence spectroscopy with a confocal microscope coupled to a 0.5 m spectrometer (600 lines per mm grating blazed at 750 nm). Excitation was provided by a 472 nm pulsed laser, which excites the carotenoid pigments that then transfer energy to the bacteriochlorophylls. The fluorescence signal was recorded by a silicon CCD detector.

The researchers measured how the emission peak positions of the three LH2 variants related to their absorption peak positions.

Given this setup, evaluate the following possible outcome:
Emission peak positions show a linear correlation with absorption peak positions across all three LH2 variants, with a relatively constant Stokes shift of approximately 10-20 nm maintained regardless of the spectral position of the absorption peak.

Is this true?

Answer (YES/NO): NO